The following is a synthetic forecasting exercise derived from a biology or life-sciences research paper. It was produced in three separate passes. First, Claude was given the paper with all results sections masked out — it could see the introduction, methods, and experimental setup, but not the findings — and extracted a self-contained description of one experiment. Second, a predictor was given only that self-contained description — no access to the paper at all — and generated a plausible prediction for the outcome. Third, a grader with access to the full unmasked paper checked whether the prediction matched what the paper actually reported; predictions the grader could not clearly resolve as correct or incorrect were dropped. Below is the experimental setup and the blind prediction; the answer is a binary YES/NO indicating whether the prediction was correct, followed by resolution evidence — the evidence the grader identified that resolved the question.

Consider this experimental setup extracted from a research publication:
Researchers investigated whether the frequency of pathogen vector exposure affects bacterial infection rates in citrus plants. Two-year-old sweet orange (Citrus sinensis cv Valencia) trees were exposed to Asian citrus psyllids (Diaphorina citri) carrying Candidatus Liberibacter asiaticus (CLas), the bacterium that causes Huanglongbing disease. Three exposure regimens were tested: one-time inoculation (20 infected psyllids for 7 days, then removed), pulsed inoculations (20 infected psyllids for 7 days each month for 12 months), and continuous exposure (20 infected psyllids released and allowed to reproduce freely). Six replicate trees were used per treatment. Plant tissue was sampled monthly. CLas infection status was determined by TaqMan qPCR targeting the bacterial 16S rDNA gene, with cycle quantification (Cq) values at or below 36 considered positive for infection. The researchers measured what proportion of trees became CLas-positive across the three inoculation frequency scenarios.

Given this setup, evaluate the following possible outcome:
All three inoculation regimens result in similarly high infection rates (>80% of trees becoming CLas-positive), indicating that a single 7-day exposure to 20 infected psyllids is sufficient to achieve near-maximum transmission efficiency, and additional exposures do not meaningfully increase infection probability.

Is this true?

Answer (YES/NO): NO